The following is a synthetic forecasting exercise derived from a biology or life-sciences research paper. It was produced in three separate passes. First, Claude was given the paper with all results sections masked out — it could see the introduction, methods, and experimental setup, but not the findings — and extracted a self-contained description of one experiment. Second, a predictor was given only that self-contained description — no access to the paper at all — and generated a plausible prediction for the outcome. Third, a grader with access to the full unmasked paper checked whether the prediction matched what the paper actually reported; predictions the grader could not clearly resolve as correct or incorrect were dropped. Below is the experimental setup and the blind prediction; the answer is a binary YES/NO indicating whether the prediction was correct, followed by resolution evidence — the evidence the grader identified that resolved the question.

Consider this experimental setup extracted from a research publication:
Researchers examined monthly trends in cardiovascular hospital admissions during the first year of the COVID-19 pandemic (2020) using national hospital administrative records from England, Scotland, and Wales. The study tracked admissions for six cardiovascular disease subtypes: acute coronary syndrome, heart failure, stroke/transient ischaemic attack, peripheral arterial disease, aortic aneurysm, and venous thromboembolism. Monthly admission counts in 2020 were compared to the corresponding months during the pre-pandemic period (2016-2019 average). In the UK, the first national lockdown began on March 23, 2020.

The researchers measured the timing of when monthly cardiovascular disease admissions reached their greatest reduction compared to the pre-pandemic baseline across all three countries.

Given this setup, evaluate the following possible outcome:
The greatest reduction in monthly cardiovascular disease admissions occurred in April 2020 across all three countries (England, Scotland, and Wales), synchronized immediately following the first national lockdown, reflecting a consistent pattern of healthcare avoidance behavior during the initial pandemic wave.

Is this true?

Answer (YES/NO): YES